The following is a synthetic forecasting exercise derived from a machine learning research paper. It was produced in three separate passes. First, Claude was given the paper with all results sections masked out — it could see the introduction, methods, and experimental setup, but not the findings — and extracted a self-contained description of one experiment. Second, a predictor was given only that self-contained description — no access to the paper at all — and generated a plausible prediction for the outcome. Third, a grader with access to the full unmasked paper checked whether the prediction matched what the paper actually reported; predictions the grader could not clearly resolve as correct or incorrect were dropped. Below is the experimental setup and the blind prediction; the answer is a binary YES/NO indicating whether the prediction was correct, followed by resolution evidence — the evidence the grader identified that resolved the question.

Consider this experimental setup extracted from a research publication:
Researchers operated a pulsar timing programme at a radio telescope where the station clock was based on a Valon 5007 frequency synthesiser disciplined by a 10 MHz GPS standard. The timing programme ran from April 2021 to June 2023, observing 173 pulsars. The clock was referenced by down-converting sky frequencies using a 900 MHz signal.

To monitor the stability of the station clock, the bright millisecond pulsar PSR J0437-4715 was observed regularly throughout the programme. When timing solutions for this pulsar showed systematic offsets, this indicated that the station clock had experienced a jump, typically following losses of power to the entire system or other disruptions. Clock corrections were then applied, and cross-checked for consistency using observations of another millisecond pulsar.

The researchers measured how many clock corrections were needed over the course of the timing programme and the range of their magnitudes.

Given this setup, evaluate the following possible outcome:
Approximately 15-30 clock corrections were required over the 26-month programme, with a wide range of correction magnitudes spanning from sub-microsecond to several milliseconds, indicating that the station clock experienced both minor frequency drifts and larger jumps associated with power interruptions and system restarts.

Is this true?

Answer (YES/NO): NO